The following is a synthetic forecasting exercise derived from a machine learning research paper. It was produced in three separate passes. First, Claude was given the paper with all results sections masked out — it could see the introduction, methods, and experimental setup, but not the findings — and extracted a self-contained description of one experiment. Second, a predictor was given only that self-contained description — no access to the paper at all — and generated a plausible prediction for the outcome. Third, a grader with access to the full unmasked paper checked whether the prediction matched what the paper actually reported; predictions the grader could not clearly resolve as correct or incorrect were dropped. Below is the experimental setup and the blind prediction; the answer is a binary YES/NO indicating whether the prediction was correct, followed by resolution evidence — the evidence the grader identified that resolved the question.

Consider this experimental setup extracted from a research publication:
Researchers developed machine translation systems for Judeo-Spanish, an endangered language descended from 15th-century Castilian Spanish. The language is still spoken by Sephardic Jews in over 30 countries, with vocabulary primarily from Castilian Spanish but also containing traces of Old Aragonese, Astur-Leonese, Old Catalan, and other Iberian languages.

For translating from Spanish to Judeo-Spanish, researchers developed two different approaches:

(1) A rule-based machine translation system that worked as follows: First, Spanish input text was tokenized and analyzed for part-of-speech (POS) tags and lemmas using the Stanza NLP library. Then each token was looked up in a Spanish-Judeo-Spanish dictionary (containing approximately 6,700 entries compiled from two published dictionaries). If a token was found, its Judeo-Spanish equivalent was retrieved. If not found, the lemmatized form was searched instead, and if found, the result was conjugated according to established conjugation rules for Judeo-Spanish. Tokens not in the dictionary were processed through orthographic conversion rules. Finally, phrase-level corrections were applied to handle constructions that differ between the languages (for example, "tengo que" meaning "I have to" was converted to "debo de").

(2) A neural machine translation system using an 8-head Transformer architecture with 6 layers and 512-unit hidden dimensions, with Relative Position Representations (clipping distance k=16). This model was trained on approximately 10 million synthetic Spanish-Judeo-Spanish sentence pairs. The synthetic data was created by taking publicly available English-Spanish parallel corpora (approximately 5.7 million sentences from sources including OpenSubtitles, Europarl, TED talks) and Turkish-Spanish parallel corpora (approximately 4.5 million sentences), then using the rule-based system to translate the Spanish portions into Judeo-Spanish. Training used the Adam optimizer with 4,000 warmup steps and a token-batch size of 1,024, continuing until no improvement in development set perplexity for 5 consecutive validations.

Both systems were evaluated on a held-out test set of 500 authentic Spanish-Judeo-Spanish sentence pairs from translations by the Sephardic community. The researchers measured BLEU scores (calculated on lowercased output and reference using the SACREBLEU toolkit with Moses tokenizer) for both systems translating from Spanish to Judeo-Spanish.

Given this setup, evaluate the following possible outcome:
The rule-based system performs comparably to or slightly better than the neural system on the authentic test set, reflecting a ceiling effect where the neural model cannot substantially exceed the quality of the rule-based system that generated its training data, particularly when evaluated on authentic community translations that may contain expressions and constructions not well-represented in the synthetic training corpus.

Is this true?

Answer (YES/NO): YES